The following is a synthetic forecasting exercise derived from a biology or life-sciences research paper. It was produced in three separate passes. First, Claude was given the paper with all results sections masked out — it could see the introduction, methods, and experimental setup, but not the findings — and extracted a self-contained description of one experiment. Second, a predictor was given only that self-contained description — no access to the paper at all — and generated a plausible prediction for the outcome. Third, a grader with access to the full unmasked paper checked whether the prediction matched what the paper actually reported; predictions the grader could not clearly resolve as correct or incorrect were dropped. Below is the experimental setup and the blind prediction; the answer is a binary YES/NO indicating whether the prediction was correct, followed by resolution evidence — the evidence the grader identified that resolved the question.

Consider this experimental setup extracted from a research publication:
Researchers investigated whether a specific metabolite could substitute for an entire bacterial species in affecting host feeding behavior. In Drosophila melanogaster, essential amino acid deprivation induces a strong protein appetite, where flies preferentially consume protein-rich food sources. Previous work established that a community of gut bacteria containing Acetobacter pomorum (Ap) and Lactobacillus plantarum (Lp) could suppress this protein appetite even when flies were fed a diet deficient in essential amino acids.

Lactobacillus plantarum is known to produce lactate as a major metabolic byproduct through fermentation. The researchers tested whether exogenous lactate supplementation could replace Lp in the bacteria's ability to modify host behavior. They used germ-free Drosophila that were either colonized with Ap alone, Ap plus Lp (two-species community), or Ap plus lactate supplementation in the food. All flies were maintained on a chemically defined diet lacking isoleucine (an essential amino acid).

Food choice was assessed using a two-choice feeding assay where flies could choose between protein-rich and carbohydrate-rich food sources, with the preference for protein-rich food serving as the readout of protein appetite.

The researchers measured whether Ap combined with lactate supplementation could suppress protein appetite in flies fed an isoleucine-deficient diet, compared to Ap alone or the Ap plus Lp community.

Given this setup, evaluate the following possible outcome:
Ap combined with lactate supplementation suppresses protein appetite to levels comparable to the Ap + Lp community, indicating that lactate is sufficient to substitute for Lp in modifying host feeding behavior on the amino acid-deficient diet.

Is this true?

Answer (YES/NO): YES